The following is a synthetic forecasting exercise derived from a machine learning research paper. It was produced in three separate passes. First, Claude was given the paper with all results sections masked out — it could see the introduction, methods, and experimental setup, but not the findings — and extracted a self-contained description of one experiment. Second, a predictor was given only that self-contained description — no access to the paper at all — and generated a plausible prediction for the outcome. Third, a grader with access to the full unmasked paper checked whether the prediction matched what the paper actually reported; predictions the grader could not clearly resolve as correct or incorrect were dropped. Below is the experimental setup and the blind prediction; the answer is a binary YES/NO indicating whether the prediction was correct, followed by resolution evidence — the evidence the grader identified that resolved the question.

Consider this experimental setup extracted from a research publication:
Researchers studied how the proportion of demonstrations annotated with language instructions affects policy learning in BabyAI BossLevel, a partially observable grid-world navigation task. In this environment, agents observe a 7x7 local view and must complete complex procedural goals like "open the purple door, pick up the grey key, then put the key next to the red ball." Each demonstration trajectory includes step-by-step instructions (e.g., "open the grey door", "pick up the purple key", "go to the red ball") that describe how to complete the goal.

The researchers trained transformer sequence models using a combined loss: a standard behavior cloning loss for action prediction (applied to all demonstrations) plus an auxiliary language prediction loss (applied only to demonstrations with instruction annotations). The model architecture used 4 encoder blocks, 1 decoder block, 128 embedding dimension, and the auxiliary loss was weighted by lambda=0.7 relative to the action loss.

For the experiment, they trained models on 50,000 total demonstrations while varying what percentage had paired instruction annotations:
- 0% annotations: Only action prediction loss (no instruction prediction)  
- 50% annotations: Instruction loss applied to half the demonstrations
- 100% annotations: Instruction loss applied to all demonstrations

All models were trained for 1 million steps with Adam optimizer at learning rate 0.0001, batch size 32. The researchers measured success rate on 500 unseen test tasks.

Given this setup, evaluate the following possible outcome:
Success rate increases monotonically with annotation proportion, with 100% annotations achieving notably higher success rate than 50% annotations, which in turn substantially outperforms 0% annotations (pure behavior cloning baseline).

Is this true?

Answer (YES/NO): NO